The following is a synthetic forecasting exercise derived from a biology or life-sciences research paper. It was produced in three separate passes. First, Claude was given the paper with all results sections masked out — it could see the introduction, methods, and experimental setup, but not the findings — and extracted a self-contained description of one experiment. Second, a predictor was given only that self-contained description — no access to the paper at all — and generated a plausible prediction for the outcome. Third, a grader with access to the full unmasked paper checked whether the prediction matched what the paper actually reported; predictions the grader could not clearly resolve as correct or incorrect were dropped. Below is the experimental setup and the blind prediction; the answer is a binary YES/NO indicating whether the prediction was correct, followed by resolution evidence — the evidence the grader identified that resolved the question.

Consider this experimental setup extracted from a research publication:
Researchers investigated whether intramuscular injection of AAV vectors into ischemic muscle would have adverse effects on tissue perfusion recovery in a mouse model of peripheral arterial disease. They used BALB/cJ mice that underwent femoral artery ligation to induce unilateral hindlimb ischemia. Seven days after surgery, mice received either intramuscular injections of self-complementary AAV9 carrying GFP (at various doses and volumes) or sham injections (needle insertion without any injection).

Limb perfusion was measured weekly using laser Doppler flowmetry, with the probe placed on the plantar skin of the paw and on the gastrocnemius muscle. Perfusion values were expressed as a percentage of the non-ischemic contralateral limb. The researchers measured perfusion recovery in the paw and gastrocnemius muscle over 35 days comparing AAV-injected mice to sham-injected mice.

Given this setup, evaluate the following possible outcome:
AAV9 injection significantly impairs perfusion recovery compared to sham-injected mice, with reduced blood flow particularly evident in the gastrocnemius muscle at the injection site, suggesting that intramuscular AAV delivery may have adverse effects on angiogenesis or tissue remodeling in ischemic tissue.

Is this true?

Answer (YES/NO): NO